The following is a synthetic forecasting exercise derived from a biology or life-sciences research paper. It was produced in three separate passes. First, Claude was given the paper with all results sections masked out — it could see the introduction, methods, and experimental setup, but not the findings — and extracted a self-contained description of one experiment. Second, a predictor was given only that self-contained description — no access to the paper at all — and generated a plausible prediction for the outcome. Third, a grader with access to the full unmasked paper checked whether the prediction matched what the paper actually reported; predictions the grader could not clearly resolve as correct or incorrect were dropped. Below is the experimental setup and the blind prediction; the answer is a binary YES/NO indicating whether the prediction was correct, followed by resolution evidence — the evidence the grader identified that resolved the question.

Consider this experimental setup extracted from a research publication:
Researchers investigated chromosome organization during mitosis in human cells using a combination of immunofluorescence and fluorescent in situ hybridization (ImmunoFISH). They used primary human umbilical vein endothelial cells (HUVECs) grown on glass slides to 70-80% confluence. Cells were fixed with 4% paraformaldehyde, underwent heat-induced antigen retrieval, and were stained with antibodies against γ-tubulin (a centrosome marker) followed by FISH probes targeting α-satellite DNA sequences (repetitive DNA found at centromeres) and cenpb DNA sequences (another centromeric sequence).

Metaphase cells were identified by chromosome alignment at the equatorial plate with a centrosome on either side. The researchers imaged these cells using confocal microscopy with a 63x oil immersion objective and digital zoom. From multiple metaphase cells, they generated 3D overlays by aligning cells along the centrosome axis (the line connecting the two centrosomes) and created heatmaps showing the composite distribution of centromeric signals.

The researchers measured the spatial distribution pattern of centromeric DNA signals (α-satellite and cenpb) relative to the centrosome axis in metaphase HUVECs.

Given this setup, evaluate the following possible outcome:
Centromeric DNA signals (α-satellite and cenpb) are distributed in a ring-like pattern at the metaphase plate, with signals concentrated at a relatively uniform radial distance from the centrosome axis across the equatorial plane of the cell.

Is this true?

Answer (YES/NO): NO